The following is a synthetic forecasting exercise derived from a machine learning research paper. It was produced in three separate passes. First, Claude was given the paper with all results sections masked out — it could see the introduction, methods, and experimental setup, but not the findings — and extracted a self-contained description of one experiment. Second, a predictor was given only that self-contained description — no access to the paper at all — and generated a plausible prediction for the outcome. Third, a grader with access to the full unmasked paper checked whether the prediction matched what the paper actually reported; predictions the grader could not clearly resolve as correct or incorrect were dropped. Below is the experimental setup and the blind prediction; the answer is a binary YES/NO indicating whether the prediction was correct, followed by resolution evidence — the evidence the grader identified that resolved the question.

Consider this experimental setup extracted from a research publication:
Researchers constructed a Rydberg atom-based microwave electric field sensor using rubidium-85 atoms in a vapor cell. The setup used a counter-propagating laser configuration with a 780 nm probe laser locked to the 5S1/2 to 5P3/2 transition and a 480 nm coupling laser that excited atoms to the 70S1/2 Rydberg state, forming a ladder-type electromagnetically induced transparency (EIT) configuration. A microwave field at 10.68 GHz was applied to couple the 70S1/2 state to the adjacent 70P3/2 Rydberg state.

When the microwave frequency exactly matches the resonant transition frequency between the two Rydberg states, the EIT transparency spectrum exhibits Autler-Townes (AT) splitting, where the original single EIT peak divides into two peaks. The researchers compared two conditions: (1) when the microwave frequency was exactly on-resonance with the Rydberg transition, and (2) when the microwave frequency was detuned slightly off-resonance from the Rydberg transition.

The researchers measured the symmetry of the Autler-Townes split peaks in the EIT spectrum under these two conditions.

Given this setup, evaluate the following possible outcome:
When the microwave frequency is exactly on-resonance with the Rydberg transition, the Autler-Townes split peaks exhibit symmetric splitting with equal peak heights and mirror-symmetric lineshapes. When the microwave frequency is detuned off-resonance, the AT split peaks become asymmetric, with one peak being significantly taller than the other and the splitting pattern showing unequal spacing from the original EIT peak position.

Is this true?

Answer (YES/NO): YES